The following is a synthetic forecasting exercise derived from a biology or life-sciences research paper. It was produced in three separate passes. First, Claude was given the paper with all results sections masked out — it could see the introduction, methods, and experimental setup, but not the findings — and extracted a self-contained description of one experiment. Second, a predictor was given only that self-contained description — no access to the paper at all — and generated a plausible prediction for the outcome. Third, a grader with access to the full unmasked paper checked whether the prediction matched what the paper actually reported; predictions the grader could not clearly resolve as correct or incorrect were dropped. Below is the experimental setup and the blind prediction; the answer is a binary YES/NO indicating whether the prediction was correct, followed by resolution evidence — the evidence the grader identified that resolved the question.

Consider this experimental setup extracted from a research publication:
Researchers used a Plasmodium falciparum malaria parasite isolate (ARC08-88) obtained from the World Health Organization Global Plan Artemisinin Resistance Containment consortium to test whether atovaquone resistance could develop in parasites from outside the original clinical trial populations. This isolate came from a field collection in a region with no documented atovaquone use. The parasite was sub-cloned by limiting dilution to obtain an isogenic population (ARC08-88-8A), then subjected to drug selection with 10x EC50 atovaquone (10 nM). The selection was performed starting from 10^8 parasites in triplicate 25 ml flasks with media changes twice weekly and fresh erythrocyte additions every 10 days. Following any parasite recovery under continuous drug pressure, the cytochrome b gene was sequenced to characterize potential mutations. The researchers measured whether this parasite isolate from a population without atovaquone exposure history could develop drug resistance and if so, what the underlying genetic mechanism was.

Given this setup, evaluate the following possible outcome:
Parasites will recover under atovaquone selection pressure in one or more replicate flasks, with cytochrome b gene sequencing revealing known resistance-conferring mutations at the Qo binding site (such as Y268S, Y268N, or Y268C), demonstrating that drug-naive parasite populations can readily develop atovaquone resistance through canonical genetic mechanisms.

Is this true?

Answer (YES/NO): NO